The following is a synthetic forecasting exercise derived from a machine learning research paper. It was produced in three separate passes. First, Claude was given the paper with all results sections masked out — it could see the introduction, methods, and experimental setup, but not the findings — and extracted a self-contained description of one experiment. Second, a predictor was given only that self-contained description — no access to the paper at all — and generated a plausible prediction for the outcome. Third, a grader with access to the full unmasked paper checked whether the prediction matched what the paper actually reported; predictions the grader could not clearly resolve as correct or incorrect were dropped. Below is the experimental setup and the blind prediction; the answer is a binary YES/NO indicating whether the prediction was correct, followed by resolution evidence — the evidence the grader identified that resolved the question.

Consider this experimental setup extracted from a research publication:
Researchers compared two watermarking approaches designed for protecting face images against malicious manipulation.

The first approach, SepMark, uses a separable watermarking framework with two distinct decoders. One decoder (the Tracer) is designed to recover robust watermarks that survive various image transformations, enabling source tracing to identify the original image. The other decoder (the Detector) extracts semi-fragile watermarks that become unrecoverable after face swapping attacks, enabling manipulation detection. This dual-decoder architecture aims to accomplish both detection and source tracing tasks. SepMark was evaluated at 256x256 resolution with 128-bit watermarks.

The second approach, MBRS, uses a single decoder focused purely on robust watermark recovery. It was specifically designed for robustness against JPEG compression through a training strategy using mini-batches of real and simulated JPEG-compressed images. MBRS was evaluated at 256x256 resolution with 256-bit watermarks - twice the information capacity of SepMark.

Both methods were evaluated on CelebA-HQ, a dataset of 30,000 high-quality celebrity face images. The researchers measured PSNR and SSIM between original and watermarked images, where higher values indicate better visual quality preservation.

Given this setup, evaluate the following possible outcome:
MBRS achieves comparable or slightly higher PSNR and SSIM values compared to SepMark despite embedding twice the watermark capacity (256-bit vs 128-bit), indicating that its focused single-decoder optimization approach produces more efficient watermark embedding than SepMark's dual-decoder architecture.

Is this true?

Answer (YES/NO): YES